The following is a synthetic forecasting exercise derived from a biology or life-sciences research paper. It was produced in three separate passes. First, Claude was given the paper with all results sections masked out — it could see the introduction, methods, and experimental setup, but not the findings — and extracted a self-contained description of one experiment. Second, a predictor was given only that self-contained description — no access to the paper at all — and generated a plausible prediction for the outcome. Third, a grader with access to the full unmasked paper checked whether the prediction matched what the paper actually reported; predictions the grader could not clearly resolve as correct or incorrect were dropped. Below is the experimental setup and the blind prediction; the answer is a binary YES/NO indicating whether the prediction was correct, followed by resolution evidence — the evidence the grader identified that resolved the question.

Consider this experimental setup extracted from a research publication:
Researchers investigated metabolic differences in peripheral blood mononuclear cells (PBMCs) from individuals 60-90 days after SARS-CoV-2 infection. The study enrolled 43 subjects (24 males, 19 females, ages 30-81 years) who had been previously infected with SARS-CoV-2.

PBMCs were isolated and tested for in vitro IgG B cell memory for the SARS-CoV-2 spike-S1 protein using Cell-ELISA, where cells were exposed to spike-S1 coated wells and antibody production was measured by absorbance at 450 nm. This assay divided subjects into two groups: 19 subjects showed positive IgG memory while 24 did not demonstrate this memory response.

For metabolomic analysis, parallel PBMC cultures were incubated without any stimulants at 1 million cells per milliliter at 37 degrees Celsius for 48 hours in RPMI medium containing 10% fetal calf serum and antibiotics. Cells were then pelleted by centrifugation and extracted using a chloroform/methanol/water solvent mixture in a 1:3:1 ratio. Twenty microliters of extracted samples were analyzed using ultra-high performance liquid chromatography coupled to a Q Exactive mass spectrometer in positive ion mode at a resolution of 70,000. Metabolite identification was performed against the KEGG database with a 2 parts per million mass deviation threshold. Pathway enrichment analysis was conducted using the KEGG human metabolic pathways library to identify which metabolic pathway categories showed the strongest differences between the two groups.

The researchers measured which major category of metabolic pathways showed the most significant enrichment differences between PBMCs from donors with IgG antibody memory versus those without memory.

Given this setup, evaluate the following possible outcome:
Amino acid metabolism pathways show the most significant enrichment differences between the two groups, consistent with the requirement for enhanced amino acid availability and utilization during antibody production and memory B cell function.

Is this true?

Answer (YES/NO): YES